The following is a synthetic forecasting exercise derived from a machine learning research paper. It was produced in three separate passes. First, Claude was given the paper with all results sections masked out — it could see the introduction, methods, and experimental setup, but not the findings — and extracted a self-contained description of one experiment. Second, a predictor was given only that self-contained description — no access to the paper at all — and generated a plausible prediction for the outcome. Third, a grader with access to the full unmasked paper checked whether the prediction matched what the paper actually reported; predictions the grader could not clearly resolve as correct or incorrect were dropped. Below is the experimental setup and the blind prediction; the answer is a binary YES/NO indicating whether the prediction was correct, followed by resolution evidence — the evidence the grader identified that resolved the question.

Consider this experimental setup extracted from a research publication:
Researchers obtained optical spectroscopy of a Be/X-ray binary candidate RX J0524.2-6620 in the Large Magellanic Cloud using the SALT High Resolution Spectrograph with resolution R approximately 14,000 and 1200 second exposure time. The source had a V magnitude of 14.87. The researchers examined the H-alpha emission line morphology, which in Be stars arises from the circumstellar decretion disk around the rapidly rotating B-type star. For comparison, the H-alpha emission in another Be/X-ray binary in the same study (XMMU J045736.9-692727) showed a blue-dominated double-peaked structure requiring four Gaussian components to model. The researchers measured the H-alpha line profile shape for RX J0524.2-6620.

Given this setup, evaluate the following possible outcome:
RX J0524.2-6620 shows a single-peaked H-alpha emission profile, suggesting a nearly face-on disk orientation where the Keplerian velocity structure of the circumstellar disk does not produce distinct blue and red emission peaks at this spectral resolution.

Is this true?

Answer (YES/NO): NO